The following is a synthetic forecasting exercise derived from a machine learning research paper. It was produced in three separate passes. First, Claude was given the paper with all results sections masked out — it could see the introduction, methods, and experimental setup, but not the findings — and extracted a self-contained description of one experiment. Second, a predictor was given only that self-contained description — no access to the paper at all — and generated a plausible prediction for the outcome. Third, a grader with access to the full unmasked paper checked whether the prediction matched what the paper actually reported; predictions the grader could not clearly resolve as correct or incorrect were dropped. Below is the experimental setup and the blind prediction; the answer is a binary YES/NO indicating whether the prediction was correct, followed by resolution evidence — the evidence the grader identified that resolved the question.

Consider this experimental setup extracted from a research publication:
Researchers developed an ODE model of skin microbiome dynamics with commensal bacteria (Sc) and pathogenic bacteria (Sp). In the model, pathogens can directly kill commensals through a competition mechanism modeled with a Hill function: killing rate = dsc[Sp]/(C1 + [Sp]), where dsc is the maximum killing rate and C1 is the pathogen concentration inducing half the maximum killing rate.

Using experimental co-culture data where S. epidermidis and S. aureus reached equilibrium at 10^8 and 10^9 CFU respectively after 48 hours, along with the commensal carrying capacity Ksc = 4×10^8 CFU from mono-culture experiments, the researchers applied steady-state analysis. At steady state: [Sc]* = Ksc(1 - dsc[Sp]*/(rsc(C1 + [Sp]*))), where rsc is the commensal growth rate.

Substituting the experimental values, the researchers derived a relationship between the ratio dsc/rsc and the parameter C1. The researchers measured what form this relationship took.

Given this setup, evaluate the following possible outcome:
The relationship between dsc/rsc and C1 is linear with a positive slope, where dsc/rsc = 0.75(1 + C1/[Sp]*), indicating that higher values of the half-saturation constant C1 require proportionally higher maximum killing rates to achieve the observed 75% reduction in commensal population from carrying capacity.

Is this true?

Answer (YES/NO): YES